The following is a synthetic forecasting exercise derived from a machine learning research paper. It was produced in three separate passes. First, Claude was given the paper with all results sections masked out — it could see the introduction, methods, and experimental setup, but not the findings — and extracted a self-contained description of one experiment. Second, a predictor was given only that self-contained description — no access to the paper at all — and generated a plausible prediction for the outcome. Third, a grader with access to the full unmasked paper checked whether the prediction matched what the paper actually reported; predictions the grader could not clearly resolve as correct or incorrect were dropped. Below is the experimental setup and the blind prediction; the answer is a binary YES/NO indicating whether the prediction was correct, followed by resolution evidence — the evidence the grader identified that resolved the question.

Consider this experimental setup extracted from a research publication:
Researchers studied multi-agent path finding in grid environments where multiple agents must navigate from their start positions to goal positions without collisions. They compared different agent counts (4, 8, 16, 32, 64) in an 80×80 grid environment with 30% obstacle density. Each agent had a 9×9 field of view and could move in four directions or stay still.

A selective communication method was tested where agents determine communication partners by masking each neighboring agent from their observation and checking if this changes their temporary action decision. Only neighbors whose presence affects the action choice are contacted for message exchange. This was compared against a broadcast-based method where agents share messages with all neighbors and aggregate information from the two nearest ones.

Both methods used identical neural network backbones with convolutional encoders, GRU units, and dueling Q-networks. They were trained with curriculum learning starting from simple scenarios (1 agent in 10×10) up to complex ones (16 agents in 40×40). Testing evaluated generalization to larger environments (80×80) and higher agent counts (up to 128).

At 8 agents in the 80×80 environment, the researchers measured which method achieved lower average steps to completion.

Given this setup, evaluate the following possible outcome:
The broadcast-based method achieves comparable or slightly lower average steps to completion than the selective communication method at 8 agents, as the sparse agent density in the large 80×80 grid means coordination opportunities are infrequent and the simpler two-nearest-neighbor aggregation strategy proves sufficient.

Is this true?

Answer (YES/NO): YES